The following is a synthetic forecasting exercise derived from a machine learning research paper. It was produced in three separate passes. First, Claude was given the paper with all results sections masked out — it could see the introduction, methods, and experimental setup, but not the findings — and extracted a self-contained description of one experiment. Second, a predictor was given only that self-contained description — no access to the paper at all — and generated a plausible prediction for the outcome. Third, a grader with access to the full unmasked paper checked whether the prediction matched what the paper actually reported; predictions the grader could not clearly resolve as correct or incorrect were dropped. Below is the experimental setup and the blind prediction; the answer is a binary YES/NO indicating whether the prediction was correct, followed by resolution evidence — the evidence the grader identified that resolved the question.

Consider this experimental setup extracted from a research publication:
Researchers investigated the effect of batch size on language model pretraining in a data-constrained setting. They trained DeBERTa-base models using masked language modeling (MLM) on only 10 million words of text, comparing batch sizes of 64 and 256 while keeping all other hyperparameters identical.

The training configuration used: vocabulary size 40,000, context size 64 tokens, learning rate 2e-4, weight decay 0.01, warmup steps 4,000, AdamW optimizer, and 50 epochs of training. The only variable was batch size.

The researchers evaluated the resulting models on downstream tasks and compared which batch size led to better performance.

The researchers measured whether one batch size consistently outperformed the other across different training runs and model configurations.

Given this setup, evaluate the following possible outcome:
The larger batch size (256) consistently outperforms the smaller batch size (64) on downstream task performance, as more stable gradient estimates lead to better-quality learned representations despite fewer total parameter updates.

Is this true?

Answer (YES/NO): NO